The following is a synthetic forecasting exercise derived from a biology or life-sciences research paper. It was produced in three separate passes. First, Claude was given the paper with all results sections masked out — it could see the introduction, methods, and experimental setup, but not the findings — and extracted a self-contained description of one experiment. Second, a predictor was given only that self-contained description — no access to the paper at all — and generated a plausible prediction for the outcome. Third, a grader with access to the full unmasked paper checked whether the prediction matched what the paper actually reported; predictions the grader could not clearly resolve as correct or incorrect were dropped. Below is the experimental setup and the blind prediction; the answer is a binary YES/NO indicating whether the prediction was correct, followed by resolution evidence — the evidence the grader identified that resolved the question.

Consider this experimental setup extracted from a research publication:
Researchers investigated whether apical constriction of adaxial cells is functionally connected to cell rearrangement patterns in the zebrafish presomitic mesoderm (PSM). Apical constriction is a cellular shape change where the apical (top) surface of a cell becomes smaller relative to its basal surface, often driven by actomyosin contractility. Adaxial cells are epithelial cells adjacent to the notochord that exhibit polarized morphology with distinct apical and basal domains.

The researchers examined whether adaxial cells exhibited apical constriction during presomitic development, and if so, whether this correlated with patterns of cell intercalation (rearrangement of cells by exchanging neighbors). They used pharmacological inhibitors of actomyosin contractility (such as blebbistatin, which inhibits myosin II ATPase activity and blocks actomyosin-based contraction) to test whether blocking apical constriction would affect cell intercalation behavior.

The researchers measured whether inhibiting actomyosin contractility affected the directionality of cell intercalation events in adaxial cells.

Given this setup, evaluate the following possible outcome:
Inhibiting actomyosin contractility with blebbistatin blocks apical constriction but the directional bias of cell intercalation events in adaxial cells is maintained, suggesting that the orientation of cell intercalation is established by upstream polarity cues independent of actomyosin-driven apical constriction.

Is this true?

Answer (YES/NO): NO